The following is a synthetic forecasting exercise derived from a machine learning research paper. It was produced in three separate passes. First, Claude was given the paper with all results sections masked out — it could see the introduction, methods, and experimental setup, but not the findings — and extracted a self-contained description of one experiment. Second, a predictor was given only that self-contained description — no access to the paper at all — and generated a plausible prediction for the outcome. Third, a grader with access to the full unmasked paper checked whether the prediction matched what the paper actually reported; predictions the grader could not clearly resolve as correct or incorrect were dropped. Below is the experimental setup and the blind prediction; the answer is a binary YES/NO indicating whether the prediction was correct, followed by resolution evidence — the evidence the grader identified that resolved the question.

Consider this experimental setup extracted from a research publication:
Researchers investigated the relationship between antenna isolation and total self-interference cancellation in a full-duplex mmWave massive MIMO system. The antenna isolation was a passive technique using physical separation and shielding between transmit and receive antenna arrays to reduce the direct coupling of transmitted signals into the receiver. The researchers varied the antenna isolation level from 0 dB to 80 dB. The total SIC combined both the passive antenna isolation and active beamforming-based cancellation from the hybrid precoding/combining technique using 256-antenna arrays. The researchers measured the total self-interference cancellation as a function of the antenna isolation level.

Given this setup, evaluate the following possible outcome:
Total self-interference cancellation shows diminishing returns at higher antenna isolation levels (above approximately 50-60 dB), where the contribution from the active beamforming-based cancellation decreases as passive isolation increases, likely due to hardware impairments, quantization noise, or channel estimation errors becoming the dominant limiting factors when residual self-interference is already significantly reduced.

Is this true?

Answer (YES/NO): NO